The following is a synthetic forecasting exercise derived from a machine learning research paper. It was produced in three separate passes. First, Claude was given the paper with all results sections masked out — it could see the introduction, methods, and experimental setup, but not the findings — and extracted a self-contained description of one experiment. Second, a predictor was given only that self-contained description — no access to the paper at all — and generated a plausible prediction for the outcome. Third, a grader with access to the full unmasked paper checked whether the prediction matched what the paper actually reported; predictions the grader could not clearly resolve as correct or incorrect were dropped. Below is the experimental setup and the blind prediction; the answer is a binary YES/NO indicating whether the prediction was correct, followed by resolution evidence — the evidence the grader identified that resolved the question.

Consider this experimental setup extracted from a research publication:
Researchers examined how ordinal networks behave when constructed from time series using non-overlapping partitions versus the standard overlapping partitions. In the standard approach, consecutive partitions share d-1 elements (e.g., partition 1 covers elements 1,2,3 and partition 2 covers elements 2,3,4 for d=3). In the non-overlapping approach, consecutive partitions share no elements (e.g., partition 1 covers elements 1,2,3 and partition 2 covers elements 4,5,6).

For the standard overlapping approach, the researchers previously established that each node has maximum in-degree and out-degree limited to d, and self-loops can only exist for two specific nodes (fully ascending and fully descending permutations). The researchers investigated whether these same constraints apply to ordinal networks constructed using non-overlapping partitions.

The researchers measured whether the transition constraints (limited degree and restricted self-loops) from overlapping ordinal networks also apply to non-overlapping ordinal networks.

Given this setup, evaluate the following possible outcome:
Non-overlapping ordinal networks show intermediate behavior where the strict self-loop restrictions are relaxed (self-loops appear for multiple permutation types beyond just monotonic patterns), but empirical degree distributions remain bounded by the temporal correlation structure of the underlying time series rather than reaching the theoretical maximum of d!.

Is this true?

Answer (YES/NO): NO